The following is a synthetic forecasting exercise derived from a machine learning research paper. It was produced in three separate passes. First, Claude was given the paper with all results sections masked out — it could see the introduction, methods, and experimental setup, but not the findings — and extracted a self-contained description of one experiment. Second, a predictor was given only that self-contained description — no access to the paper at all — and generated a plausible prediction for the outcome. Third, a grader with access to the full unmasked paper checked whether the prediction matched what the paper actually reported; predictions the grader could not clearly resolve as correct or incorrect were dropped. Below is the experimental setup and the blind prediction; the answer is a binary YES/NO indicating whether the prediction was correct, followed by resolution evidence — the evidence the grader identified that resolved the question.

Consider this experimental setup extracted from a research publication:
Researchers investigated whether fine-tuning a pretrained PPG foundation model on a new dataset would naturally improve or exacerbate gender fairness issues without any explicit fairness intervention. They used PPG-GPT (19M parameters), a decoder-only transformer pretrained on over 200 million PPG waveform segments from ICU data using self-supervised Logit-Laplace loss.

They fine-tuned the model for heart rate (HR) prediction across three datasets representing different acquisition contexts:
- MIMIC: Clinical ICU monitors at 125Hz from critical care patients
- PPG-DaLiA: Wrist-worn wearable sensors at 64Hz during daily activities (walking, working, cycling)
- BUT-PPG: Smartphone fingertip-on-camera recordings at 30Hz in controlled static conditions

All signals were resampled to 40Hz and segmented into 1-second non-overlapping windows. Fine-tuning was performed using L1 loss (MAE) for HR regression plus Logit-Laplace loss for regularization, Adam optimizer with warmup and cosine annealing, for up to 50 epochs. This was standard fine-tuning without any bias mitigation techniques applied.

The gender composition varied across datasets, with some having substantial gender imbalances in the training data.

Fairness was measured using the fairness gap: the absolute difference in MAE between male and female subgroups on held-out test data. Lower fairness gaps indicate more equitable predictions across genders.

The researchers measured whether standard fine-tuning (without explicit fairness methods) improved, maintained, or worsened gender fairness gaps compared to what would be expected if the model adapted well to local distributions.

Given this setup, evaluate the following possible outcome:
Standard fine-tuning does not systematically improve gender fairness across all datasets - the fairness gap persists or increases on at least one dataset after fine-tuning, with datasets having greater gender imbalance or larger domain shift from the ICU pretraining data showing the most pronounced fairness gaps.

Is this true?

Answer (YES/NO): YES